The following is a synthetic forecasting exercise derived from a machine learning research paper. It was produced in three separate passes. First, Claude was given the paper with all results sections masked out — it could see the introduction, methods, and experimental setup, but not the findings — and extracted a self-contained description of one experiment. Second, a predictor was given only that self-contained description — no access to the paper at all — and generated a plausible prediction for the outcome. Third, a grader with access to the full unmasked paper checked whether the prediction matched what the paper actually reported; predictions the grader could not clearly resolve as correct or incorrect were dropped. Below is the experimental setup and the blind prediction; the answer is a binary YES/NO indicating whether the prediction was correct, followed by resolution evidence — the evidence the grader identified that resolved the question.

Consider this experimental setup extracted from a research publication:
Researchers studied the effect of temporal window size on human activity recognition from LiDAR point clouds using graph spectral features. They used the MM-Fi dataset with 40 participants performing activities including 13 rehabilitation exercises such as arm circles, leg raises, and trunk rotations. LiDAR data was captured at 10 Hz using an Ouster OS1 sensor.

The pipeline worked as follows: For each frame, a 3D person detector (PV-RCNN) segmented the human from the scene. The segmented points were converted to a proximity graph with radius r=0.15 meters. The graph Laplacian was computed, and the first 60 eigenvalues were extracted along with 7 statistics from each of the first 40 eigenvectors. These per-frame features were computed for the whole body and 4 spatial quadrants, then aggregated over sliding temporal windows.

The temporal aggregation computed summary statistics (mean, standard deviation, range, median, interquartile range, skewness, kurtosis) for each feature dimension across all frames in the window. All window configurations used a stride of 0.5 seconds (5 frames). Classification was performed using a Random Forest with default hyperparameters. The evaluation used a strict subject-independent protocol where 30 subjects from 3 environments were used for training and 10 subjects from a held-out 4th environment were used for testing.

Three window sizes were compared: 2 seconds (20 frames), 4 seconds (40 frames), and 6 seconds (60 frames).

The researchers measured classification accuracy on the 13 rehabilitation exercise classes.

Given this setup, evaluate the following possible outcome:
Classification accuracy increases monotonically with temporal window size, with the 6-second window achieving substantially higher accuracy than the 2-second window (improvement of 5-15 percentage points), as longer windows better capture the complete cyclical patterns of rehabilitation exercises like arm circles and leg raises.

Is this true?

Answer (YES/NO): NO